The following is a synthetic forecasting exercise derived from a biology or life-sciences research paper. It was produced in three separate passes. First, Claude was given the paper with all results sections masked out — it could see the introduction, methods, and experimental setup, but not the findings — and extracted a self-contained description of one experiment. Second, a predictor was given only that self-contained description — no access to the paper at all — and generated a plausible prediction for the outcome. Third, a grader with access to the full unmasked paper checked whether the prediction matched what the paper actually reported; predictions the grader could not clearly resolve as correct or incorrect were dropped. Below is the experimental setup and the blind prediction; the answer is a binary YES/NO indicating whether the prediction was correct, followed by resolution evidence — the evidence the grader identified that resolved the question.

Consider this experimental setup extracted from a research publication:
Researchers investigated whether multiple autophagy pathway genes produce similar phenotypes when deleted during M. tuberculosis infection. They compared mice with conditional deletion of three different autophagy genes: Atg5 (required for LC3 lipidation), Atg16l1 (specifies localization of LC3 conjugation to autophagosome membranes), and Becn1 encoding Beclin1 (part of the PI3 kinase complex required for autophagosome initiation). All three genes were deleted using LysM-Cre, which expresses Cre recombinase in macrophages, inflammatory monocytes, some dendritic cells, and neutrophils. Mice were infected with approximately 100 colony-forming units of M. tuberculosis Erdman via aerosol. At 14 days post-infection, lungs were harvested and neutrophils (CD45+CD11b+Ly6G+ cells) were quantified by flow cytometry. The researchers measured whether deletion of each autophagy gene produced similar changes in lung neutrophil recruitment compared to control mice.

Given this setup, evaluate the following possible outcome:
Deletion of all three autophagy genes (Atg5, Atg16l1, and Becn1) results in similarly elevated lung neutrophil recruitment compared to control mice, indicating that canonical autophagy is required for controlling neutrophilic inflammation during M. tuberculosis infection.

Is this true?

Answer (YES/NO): YES